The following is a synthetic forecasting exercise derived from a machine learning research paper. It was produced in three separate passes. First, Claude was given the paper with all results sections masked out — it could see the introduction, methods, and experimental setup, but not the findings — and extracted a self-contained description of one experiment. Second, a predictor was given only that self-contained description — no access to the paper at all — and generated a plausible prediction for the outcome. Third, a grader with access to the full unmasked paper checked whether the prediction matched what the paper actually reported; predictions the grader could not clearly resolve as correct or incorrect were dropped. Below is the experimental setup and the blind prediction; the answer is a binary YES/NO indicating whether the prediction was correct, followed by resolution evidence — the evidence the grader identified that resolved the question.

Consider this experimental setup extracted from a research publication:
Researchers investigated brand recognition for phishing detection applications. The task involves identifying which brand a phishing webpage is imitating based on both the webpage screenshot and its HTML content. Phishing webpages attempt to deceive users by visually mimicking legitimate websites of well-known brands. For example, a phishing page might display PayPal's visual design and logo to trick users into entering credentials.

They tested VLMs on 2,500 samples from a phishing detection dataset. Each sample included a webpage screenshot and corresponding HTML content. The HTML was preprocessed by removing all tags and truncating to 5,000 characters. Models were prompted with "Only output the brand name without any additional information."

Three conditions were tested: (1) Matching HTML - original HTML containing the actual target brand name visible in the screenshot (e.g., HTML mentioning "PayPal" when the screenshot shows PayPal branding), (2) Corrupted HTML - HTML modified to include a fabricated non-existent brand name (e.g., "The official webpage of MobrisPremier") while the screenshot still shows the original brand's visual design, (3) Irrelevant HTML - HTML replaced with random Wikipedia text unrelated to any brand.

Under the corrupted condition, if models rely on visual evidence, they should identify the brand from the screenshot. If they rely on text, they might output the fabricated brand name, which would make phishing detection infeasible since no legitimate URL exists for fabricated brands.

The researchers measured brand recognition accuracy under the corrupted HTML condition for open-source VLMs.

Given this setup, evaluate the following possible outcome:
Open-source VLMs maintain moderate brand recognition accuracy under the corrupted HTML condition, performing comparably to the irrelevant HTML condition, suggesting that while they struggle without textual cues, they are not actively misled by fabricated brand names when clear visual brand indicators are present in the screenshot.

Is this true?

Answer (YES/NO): NO